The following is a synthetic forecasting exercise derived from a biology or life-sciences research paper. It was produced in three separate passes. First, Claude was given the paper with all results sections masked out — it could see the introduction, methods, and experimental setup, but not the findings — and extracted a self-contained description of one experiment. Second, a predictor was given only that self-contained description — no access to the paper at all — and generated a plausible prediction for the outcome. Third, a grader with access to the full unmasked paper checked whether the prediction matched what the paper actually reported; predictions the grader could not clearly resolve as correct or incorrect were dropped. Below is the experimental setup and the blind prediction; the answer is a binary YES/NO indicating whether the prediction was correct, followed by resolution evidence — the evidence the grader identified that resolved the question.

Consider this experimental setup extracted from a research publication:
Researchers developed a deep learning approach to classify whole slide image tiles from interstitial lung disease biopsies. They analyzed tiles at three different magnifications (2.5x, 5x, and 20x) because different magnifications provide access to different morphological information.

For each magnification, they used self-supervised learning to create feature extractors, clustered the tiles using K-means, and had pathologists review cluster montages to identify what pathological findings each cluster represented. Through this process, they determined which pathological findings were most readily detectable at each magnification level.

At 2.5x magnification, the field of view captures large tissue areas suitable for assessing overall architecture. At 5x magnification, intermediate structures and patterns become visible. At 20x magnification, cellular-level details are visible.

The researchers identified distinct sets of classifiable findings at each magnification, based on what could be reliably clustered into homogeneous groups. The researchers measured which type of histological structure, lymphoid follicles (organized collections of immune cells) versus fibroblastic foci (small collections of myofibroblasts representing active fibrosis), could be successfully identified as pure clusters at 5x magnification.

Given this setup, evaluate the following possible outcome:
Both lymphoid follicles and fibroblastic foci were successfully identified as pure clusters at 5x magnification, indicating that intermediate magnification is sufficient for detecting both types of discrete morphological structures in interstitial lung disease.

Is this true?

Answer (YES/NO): NO